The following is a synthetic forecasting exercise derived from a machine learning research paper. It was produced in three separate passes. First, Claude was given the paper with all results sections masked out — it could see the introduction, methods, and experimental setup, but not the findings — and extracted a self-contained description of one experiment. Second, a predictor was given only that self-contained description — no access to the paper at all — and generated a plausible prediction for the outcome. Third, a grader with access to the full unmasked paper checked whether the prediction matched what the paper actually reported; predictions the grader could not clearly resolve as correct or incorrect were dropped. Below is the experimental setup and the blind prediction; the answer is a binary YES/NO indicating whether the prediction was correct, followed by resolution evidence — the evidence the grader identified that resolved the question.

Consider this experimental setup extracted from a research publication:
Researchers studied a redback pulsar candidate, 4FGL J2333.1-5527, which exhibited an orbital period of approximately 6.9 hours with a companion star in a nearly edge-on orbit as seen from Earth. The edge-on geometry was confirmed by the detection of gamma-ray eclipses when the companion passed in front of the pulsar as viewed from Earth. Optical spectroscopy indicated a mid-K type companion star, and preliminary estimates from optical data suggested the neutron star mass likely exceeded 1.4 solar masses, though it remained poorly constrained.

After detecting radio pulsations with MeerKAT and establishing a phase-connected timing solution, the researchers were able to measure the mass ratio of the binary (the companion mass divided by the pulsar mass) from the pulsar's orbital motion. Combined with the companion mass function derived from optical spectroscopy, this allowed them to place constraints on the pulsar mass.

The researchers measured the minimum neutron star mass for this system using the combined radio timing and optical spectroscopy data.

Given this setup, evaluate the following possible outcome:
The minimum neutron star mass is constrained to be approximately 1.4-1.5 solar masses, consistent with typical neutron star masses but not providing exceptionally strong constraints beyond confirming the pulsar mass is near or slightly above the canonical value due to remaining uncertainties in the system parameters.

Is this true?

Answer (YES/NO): NO